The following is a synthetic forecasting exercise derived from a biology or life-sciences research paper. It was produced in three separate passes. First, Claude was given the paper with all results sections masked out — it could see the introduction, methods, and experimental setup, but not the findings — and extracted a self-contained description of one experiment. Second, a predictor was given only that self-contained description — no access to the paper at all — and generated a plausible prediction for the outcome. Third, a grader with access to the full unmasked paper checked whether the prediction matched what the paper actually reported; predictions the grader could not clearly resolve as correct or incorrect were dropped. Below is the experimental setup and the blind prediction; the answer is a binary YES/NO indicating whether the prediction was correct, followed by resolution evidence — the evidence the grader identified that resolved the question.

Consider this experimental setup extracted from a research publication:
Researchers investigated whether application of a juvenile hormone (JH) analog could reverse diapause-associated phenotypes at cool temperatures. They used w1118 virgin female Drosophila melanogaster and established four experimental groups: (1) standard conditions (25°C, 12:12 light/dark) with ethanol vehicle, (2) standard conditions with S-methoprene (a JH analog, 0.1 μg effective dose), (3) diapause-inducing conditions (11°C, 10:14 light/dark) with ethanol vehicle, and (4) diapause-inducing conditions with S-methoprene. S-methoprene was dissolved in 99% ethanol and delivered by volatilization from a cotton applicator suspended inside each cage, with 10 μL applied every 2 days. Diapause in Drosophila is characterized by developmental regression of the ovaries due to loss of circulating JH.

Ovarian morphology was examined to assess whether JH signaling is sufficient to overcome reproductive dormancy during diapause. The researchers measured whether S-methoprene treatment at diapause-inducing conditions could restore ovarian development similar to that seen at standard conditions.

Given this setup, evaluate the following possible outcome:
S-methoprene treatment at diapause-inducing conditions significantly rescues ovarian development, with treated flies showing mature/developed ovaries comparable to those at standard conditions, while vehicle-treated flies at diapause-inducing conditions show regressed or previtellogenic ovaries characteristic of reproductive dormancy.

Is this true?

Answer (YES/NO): YES